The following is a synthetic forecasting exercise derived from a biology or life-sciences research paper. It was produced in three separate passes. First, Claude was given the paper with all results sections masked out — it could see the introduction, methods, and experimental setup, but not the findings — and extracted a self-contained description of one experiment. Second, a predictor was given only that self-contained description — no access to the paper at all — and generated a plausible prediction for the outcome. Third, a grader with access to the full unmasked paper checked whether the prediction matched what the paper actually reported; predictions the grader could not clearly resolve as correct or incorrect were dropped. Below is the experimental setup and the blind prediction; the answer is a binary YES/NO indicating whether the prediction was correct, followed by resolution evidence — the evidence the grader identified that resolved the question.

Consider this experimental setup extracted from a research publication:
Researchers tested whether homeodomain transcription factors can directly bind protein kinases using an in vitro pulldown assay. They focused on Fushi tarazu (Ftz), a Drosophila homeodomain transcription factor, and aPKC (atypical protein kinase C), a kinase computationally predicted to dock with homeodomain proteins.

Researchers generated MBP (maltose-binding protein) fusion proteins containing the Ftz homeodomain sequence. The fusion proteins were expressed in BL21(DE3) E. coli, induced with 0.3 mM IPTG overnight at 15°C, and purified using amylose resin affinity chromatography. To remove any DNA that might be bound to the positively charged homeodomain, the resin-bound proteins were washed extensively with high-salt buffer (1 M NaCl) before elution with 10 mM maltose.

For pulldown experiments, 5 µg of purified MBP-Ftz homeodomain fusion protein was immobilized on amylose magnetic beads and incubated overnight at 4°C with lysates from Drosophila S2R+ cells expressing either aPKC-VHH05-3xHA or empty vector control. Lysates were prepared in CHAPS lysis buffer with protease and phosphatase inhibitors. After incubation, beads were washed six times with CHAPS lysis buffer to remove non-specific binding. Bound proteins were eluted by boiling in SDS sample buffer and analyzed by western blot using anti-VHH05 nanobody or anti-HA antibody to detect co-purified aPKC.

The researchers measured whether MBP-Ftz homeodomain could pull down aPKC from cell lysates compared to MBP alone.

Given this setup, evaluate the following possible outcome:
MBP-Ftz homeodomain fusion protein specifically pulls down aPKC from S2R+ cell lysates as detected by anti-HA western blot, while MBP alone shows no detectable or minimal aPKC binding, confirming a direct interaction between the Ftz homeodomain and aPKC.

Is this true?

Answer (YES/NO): YES